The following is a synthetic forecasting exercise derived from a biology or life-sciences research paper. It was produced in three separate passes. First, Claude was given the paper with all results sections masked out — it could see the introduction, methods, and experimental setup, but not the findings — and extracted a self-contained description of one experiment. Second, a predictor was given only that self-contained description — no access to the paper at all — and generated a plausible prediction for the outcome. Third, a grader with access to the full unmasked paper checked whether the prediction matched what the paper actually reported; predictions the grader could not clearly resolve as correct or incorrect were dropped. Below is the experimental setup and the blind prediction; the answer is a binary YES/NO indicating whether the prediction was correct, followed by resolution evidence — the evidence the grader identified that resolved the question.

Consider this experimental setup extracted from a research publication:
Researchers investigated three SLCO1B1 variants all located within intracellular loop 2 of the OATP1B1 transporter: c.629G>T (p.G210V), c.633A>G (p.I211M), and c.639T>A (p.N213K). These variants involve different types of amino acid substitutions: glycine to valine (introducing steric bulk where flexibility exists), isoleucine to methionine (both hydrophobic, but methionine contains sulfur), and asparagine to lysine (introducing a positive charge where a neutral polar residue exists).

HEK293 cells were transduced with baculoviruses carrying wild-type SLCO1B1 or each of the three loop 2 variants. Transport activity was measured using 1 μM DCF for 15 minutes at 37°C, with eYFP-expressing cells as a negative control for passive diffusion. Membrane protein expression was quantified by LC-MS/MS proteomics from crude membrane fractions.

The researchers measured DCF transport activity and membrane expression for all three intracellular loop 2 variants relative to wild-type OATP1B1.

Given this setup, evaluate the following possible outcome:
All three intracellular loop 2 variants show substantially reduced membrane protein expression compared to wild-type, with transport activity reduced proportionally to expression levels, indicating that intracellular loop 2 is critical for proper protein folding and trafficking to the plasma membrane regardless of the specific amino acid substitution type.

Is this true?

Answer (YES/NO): NO